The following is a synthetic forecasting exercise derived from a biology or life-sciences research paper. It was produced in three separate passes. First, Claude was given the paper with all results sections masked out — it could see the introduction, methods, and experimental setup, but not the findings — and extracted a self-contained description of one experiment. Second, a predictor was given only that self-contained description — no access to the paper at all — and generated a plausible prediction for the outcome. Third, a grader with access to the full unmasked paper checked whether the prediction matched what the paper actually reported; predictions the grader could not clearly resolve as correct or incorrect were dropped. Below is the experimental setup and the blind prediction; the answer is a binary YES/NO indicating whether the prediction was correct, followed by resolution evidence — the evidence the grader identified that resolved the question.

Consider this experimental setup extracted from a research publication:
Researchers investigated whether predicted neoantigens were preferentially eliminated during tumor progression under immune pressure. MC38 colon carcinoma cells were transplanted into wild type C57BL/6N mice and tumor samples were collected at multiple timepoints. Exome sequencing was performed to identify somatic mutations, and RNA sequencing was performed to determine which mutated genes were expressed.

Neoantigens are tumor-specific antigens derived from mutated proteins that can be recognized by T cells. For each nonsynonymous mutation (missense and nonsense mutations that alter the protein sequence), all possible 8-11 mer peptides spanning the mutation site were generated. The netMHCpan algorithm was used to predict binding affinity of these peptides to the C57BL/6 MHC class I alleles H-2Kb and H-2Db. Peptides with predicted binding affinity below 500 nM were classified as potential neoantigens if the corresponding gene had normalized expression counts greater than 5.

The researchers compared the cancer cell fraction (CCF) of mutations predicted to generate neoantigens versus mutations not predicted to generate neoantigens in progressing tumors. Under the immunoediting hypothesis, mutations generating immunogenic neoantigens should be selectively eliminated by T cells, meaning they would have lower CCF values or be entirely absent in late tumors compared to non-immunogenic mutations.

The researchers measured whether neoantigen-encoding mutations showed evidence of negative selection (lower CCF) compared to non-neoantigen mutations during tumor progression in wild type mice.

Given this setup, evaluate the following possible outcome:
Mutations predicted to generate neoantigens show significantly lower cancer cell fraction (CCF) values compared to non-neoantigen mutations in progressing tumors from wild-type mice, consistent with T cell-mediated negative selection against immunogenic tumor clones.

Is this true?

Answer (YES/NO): NO